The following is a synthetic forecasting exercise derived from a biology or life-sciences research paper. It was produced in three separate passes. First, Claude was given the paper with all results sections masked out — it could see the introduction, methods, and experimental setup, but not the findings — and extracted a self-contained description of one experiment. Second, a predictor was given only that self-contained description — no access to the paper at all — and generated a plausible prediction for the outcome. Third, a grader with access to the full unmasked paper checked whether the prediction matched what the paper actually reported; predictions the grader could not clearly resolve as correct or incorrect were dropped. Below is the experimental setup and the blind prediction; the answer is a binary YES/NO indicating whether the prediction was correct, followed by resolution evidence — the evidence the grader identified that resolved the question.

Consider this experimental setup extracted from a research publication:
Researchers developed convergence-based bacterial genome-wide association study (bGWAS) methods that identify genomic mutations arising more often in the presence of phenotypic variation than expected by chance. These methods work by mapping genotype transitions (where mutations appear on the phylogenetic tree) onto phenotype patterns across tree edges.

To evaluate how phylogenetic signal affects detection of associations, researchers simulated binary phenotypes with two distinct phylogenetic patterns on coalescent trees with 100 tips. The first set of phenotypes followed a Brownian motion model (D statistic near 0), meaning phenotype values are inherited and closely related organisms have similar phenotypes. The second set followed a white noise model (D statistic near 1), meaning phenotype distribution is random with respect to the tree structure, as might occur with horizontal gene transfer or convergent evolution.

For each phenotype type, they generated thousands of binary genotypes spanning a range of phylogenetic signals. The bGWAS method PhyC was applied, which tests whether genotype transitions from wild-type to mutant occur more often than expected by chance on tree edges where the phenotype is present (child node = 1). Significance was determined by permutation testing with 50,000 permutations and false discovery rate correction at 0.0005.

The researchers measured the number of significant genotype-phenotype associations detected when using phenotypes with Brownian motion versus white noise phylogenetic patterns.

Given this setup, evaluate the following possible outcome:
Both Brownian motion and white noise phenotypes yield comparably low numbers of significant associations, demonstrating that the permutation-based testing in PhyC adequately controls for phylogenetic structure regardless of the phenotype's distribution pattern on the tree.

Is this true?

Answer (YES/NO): NO